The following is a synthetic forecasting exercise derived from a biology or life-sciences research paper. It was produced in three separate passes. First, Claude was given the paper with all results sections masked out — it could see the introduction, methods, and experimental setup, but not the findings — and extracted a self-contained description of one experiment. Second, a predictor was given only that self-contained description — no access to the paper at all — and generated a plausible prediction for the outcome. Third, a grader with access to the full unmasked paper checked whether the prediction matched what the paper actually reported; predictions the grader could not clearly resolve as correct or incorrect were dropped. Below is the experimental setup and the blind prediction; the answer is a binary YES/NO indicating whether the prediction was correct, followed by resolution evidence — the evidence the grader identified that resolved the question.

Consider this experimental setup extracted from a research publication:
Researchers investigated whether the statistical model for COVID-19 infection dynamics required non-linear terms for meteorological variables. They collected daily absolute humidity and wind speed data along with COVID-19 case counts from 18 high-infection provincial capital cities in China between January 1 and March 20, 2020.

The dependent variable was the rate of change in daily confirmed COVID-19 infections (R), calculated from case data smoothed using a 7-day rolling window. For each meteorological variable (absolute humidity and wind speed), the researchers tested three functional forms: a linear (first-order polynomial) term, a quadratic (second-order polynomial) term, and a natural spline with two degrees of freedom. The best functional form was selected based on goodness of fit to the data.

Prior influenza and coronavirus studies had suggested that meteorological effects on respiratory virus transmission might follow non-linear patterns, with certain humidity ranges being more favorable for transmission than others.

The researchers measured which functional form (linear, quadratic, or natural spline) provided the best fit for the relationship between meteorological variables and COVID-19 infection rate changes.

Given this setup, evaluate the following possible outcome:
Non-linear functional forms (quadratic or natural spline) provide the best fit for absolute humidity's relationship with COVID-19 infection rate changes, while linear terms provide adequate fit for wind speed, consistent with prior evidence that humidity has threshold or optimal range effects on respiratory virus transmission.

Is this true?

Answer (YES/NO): NO